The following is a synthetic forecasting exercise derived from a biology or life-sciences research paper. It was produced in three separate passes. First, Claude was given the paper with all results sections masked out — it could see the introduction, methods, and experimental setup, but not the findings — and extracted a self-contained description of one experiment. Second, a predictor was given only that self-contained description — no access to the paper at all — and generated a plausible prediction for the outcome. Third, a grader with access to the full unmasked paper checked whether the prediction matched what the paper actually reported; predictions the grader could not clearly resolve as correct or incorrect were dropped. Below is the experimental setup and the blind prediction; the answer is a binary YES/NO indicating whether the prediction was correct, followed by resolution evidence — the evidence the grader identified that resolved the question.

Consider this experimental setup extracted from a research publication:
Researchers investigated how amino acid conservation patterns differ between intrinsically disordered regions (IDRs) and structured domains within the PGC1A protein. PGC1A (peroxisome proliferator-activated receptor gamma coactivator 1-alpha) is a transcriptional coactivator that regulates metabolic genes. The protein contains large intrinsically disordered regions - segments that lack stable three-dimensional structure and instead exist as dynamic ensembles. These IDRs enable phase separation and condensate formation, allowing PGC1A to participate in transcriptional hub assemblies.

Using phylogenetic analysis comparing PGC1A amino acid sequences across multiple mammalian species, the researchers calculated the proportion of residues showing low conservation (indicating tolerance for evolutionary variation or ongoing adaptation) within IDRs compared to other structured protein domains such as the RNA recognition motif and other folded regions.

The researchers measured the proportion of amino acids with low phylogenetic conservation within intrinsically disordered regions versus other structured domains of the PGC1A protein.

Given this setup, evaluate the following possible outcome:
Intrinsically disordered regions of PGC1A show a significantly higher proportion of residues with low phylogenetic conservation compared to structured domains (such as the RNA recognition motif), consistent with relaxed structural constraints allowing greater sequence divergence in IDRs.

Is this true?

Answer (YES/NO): YES